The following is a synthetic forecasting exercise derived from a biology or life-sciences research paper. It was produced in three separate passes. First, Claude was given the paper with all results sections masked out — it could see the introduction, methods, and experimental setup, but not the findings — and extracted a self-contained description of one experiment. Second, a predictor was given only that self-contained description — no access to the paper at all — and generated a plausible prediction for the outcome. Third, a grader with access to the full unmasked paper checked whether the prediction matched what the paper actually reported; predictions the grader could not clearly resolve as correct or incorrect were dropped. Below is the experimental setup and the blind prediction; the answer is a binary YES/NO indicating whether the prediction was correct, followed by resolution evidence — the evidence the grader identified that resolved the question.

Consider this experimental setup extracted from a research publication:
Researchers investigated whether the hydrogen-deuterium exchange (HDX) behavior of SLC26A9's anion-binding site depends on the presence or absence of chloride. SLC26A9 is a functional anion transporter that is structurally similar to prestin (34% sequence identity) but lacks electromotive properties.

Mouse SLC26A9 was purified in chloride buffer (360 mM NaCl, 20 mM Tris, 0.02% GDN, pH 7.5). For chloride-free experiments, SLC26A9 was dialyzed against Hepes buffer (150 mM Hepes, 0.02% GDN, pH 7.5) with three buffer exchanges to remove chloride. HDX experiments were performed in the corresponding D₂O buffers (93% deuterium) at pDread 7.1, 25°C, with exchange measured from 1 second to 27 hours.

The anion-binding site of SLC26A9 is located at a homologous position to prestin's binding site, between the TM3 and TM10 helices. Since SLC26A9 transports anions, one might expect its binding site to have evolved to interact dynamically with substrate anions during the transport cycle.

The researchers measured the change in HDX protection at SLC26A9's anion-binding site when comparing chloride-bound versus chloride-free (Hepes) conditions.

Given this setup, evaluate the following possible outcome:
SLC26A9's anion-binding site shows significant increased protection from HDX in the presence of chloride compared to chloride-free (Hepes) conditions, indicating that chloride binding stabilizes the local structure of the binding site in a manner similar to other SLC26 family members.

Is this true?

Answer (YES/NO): NO